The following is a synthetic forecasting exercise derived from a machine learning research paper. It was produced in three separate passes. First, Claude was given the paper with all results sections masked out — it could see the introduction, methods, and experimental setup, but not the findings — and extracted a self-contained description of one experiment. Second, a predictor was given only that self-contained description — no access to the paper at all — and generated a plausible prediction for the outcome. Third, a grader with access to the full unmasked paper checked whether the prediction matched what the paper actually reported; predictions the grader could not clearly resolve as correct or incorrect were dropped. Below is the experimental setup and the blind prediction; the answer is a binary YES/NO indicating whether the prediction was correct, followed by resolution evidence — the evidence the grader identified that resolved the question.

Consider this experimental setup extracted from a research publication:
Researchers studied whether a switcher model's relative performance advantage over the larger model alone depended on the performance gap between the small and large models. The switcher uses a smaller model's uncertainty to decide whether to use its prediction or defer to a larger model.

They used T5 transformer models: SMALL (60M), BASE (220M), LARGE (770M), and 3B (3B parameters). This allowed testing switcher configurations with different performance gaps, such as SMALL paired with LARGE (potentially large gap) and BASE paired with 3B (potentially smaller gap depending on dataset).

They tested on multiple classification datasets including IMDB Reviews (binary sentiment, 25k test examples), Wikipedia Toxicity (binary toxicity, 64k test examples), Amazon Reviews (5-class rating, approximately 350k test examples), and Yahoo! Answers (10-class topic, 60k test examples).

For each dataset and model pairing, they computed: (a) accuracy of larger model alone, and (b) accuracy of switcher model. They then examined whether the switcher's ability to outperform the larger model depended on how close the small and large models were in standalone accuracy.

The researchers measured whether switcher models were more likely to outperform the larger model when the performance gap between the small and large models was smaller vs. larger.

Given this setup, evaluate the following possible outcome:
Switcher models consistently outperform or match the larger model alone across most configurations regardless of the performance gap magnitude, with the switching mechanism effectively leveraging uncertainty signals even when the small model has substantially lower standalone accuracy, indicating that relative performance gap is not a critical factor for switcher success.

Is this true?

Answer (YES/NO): NO